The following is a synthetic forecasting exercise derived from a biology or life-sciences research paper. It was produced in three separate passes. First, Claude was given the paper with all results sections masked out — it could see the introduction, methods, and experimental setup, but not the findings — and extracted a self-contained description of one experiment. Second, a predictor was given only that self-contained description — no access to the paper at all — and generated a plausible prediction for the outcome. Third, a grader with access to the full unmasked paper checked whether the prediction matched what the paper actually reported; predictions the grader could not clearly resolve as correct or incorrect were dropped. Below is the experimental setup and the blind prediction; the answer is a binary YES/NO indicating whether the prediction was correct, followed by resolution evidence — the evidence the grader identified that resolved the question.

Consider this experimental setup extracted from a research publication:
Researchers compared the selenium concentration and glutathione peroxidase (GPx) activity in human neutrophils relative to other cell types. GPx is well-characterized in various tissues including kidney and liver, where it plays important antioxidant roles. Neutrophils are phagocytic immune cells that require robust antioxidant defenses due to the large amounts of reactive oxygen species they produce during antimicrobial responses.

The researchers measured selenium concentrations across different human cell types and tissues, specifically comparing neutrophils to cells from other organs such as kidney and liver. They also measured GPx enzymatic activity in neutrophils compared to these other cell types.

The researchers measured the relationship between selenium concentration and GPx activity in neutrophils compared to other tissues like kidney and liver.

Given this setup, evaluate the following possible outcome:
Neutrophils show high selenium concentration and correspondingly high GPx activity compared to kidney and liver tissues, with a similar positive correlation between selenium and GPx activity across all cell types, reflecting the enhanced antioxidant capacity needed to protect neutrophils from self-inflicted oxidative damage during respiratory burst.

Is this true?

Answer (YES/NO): NO